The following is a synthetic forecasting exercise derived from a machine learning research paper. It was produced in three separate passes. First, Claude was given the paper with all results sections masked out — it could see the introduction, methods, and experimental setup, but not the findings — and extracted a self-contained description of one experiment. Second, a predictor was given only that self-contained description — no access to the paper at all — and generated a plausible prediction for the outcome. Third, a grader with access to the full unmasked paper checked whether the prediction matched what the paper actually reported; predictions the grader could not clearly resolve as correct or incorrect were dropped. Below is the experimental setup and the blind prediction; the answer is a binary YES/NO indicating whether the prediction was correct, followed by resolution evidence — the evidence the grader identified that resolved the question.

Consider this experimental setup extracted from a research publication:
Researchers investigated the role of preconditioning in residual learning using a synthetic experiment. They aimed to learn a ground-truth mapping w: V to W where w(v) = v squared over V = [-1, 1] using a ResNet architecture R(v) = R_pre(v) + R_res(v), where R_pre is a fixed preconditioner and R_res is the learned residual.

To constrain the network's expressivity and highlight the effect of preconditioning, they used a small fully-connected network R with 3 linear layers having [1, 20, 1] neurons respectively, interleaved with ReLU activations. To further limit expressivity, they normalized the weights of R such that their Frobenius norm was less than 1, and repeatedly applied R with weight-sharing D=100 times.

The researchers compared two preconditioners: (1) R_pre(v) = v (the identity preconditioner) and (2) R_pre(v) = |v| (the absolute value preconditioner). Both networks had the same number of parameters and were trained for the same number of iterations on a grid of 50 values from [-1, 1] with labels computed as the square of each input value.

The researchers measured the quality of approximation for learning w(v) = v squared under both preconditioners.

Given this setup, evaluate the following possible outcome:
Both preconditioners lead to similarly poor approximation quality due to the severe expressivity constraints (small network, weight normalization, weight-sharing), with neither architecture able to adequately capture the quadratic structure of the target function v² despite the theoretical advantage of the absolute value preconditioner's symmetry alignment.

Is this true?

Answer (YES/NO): NO